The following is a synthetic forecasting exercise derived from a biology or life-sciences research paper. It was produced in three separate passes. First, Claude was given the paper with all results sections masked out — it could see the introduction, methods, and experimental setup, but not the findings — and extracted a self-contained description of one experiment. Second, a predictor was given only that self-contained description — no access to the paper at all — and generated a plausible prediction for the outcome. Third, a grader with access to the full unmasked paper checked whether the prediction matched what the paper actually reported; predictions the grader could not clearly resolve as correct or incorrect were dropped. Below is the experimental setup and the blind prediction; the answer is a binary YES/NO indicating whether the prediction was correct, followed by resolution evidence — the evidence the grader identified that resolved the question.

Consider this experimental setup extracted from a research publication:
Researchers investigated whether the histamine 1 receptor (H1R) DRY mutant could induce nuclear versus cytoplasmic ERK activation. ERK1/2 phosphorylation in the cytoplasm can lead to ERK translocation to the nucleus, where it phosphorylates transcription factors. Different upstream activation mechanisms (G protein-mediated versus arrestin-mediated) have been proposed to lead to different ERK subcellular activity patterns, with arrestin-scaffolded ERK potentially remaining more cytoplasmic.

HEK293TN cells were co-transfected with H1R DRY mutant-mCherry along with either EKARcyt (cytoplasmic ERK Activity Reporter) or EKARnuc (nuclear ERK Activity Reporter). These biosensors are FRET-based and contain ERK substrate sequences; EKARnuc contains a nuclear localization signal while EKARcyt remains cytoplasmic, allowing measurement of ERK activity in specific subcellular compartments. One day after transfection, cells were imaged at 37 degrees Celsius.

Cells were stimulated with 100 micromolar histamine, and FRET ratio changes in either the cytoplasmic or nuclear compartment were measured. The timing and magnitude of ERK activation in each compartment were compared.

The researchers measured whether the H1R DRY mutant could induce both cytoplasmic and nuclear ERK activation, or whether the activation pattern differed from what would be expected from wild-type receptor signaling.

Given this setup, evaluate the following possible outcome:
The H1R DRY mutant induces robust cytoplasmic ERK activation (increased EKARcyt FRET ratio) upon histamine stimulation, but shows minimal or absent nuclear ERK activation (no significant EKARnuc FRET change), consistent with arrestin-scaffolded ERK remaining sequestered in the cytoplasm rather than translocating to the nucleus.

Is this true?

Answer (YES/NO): NO